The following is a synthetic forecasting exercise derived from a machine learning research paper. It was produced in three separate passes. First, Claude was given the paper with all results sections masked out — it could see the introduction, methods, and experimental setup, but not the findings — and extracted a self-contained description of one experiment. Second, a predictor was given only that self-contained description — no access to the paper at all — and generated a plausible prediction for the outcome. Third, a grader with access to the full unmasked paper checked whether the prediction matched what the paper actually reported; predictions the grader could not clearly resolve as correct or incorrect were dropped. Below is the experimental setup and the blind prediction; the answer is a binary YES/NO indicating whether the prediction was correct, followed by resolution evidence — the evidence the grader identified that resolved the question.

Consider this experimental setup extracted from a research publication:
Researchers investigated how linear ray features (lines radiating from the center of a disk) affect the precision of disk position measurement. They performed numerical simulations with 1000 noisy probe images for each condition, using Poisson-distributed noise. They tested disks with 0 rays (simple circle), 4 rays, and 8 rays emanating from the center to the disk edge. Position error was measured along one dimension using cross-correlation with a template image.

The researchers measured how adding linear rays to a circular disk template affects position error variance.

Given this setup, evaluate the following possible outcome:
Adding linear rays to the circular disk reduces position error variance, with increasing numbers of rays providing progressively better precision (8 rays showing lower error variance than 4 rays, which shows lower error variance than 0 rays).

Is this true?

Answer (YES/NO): YES